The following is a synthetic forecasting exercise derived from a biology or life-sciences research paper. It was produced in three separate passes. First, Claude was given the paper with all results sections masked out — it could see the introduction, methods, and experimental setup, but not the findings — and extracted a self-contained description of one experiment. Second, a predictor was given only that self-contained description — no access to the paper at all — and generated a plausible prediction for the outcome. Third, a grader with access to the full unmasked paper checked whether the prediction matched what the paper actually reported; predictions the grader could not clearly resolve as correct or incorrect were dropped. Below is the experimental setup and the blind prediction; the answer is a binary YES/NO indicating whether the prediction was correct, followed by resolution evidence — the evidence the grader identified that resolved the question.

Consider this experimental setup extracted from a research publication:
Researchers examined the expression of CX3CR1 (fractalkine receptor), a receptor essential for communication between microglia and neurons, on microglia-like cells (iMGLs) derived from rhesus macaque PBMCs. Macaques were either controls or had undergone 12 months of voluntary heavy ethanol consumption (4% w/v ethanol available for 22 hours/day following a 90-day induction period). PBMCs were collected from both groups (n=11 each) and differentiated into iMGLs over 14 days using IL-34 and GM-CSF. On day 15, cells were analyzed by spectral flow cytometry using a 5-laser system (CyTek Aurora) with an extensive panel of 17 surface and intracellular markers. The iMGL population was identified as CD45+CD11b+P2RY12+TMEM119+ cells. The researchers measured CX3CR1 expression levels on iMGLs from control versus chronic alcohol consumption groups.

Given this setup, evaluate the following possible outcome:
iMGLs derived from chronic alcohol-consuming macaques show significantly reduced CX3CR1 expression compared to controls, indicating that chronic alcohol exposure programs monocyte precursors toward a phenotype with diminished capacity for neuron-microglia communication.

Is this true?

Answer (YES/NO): YES